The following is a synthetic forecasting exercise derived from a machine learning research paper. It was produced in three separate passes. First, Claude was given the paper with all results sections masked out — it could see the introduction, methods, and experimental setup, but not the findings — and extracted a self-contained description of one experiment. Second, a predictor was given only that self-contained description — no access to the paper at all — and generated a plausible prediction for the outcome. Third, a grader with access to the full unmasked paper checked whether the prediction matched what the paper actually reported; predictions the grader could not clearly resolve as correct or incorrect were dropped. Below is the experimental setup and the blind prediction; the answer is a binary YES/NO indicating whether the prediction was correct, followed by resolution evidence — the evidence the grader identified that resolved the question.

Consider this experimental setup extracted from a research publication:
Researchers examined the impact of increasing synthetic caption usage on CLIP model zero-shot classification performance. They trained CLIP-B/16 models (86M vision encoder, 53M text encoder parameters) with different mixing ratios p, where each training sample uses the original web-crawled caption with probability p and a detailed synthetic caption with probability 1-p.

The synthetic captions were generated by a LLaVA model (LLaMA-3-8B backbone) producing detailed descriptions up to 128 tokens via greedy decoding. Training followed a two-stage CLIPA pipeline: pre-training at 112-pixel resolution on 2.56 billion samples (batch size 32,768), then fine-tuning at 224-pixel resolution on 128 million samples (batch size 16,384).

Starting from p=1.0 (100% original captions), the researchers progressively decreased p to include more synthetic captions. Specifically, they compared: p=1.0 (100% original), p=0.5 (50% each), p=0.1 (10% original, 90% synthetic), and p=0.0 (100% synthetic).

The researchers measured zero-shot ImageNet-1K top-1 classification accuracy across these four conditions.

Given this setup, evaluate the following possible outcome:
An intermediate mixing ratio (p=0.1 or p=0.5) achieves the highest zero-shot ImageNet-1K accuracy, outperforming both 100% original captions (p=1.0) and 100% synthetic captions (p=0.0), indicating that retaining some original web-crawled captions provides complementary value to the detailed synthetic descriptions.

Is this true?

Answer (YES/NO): NO